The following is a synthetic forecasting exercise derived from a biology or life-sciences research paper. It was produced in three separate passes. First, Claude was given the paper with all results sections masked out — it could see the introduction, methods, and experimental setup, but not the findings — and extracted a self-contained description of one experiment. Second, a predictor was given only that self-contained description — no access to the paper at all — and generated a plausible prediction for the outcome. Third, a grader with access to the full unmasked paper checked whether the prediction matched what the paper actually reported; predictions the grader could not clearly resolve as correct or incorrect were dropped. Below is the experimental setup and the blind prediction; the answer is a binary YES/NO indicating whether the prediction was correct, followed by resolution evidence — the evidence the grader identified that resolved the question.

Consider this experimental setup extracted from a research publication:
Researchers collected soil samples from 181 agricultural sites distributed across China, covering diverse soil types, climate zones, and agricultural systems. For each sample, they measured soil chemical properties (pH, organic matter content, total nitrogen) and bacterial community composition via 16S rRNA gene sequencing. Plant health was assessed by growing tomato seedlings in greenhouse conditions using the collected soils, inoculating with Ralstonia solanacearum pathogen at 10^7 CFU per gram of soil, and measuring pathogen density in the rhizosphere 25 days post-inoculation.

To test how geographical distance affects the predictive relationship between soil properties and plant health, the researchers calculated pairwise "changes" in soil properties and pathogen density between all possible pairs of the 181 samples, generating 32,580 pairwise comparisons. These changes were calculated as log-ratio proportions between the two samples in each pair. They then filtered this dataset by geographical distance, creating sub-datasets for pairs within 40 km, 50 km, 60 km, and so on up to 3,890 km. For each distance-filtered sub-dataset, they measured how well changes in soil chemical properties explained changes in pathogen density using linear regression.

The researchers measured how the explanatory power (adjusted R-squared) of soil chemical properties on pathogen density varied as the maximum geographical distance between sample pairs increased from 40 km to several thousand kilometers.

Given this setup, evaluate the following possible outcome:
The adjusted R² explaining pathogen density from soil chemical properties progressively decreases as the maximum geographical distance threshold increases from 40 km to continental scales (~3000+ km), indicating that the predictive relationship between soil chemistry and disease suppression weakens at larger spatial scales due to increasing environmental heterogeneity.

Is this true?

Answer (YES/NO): NO